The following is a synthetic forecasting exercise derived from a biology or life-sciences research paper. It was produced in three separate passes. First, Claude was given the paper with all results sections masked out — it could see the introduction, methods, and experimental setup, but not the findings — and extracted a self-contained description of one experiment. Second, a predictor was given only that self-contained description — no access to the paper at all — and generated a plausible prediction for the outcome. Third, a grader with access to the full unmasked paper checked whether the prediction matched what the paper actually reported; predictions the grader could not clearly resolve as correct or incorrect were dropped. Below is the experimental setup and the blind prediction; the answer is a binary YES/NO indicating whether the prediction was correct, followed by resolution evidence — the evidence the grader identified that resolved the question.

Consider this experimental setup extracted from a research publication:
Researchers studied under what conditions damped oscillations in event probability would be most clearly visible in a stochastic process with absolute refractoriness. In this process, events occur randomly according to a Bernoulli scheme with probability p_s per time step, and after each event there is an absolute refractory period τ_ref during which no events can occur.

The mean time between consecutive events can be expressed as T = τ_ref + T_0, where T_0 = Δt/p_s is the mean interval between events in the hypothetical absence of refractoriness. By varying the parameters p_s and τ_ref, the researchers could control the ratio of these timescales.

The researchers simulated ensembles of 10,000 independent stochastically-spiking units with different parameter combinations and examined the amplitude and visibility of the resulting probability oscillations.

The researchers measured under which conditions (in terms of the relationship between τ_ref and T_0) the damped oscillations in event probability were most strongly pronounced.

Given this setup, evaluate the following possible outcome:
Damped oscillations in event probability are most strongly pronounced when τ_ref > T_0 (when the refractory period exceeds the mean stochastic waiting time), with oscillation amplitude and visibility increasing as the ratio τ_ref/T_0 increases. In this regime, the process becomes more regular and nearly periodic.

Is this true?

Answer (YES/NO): YES